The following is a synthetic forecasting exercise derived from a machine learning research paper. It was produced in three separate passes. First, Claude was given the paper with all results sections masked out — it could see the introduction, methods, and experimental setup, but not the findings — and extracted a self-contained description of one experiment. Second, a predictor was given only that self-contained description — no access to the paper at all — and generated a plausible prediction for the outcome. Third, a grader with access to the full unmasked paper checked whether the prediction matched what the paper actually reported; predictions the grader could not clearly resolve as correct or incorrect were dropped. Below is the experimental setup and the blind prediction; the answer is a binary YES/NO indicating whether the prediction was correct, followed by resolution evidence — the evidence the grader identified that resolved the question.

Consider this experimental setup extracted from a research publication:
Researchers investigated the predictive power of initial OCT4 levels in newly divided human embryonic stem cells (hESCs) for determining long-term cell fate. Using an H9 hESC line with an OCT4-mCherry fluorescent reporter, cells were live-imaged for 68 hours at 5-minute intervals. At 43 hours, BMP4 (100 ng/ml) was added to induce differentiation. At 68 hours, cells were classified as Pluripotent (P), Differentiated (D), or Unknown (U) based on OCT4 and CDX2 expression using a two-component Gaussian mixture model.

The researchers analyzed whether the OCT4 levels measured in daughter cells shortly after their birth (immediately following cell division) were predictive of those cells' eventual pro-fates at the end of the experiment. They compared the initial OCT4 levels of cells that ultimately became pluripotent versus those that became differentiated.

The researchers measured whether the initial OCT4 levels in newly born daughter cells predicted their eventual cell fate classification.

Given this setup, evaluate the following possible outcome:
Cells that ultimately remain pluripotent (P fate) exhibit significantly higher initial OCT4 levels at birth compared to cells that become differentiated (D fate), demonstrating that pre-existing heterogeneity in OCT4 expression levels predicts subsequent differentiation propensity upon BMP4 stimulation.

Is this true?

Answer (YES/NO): YES